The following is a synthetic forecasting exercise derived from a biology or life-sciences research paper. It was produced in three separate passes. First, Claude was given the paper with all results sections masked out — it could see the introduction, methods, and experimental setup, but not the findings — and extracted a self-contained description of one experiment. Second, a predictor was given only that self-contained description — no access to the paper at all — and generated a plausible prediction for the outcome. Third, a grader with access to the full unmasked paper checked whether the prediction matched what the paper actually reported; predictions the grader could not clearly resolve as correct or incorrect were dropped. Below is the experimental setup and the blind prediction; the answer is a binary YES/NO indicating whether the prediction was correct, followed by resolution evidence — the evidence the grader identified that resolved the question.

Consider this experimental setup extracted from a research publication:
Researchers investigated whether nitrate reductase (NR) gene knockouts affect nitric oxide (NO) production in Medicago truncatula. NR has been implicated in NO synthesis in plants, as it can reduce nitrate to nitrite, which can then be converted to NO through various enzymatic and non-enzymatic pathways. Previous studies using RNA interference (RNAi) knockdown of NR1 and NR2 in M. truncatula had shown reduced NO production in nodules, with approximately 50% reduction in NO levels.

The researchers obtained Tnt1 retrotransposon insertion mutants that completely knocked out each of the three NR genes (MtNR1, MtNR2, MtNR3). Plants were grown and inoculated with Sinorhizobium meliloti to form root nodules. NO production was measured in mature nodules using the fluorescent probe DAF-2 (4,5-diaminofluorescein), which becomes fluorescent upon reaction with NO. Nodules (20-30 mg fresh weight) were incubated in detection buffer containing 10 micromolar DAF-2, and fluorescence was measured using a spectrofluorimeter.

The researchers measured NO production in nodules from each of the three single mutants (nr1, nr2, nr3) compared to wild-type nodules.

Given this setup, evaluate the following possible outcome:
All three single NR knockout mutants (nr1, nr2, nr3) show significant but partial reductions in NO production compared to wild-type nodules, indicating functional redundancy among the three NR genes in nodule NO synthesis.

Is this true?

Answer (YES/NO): NO